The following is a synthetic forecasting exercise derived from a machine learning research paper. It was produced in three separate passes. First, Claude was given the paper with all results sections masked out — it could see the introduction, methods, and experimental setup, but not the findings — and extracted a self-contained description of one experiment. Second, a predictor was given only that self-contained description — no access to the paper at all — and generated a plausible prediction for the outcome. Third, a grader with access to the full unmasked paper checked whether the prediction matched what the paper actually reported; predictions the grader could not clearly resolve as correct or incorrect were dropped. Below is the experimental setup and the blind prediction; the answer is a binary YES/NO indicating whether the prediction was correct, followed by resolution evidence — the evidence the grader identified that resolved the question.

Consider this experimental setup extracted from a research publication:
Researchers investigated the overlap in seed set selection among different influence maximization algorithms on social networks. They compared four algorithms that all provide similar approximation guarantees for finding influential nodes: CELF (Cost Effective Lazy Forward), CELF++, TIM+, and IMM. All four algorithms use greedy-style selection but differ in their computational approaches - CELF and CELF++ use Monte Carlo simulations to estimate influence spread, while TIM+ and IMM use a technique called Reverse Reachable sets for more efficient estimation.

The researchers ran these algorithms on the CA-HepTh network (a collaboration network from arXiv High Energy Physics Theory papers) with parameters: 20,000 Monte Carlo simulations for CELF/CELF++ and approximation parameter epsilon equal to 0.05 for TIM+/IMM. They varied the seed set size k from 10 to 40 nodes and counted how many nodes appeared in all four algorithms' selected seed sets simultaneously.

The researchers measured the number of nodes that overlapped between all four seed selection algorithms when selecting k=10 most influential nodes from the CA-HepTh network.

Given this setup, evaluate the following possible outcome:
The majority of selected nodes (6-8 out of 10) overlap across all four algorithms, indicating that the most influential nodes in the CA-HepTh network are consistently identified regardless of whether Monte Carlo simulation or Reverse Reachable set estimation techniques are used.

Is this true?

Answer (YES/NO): NO